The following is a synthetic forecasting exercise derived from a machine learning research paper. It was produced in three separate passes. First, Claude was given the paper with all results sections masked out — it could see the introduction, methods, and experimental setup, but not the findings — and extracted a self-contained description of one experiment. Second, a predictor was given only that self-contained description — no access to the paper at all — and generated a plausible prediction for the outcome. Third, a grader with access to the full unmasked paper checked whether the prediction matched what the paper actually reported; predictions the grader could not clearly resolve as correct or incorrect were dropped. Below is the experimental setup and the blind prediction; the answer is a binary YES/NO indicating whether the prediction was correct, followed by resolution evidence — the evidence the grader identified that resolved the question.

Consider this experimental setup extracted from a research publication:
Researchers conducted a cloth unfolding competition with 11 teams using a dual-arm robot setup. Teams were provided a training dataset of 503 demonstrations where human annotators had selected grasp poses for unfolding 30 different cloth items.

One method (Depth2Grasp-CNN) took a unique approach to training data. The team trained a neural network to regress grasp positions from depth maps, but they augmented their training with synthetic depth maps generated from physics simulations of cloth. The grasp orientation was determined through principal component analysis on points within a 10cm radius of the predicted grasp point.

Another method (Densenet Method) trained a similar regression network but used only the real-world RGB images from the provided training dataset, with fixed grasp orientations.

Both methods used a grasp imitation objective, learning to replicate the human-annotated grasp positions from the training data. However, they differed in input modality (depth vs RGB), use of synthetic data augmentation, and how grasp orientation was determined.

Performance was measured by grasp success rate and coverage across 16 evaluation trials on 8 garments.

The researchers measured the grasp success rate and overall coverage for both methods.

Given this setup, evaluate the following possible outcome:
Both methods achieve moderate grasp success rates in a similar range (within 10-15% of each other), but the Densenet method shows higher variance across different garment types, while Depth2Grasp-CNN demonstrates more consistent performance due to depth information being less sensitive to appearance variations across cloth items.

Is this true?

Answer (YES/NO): NO